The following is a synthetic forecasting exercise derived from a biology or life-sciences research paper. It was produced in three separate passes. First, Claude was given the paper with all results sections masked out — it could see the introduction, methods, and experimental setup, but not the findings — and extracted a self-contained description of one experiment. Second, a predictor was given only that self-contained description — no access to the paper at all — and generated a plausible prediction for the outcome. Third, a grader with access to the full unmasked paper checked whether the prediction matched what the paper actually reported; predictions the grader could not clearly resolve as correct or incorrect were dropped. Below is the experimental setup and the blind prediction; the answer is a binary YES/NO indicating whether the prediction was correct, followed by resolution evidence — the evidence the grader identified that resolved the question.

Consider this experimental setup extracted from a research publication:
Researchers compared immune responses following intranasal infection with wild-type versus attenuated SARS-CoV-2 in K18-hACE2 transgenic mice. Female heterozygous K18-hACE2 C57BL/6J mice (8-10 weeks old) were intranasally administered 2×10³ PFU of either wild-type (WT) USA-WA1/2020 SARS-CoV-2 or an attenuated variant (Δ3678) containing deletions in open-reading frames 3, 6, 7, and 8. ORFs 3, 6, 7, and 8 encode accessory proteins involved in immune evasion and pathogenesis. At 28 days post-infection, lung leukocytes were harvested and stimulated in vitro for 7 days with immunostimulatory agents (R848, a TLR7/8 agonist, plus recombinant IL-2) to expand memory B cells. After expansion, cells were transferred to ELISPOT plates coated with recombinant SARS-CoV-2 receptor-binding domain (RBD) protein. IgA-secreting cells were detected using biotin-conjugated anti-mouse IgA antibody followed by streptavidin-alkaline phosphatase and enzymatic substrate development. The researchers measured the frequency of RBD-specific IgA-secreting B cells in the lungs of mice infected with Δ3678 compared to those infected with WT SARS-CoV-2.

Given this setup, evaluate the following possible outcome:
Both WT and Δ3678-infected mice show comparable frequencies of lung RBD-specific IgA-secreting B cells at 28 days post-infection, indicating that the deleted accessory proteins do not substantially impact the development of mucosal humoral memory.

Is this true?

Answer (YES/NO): NO